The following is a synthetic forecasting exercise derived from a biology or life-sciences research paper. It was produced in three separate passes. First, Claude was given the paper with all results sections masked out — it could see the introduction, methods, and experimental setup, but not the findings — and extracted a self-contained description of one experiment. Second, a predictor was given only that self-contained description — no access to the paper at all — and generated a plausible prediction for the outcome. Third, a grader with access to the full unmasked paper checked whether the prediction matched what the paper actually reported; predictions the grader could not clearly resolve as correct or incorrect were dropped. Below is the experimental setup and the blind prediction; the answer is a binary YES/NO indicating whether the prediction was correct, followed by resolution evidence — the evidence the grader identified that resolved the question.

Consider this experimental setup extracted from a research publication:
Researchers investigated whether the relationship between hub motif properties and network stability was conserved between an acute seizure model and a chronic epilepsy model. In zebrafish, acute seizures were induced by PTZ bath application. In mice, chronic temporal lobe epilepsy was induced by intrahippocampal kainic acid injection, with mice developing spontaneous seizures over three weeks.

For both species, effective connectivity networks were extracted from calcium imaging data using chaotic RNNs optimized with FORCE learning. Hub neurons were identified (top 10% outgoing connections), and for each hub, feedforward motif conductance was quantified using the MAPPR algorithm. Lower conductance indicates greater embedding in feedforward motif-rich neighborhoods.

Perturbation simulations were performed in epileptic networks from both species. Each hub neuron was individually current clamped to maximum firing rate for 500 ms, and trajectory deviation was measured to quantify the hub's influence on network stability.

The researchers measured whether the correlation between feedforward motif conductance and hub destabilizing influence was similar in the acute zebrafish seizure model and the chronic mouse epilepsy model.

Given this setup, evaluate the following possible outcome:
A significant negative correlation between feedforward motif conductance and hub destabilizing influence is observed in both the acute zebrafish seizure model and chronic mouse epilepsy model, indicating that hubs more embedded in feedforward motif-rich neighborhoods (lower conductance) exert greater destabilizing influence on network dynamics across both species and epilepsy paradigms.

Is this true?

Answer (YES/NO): NO